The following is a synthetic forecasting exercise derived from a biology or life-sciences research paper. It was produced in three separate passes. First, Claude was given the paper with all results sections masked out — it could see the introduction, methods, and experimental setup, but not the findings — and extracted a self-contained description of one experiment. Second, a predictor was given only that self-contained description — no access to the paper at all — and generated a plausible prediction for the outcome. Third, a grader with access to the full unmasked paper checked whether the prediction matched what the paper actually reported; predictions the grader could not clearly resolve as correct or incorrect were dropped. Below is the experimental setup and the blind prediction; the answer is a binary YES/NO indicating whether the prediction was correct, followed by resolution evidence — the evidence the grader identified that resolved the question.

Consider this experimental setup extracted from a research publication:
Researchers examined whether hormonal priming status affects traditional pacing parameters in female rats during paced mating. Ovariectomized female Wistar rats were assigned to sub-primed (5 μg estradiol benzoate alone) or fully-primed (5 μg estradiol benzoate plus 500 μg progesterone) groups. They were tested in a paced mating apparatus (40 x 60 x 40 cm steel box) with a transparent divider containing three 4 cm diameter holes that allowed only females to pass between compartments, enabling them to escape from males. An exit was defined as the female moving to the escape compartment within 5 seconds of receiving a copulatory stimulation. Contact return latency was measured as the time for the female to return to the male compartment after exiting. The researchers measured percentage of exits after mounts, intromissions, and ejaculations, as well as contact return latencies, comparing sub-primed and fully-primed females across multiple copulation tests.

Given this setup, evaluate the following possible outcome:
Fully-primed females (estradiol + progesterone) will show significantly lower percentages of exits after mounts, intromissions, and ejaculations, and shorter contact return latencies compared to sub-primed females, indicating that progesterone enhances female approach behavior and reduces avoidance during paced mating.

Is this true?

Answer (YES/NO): NO